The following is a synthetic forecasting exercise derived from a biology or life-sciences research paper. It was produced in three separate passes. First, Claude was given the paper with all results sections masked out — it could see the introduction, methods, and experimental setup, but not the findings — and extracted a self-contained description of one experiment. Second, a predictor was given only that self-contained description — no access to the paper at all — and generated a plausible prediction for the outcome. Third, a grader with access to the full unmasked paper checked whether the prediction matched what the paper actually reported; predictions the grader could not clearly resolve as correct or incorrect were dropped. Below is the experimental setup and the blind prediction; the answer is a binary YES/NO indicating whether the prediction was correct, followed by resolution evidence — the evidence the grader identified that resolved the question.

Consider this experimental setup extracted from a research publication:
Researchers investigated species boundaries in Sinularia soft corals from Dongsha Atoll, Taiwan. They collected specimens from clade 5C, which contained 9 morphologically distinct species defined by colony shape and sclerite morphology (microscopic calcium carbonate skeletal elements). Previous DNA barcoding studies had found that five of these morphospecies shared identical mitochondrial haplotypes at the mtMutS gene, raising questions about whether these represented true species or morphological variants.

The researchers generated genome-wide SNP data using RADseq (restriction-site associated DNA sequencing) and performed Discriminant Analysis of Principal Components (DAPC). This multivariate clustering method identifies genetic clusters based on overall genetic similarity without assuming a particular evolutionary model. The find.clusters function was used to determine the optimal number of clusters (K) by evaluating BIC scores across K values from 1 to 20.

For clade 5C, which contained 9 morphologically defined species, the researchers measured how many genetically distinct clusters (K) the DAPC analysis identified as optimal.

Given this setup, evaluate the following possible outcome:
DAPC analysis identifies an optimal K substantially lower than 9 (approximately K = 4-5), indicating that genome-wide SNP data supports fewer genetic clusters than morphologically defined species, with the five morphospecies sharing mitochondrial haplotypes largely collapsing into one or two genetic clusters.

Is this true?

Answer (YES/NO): NO